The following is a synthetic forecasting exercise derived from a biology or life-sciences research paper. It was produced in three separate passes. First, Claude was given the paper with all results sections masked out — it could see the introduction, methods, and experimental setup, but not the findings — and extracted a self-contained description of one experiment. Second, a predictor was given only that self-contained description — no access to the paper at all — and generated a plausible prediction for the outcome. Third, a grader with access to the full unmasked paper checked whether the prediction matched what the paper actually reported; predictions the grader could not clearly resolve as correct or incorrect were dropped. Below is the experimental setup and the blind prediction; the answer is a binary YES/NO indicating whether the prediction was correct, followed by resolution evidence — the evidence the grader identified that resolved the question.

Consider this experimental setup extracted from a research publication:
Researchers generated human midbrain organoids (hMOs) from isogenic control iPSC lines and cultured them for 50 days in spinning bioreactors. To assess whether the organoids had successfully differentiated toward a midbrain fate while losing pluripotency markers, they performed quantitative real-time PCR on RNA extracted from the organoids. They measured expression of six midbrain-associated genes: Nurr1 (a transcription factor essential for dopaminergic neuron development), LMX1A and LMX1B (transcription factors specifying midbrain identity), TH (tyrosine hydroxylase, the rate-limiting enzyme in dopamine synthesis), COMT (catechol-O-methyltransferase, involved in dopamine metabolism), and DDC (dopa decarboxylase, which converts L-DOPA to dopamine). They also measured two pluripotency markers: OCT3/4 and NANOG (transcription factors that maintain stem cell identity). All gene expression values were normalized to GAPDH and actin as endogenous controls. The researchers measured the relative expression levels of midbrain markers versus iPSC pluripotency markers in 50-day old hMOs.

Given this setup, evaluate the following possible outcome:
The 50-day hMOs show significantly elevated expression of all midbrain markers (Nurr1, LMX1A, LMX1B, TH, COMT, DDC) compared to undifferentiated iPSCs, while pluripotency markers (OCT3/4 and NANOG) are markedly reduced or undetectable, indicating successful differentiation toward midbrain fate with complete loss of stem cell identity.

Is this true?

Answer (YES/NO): YES